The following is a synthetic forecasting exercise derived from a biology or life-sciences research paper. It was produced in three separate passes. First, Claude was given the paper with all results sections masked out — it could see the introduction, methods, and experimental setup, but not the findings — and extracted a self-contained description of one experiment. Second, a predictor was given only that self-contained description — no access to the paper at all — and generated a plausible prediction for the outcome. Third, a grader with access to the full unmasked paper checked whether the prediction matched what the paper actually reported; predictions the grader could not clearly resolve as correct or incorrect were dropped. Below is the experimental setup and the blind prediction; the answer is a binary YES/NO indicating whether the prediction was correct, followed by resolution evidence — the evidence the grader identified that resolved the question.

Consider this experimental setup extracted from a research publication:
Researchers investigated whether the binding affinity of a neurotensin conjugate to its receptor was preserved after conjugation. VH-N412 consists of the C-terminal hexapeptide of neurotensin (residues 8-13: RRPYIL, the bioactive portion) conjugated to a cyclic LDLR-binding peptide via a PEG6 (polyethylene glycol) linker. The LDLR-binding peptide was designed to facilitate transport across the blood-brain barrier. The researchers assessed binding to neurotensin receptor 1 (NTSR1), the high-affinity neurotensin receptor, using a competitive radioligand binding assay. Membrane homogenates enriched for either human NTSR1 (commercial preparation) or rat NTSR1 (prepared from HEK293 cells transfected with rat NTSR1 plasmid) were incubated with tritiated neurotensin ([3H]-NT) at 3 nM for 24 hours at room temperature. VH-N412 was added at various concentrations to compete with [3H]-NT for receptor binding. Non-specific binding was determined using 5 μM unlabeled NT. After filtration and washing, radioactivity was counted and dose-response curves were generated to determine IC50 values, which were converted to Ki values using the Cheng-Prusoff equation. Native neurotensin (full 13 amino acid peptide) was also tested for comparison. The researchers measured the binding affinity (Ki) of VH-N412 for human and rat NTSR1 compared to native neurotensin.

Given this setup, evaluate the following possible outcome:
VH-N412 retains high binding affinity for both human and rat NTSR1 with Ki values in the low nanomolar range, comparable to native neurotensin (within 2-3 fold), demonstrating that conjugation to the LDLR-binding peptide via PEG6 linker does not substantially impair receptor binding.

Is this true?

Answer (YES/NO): YES